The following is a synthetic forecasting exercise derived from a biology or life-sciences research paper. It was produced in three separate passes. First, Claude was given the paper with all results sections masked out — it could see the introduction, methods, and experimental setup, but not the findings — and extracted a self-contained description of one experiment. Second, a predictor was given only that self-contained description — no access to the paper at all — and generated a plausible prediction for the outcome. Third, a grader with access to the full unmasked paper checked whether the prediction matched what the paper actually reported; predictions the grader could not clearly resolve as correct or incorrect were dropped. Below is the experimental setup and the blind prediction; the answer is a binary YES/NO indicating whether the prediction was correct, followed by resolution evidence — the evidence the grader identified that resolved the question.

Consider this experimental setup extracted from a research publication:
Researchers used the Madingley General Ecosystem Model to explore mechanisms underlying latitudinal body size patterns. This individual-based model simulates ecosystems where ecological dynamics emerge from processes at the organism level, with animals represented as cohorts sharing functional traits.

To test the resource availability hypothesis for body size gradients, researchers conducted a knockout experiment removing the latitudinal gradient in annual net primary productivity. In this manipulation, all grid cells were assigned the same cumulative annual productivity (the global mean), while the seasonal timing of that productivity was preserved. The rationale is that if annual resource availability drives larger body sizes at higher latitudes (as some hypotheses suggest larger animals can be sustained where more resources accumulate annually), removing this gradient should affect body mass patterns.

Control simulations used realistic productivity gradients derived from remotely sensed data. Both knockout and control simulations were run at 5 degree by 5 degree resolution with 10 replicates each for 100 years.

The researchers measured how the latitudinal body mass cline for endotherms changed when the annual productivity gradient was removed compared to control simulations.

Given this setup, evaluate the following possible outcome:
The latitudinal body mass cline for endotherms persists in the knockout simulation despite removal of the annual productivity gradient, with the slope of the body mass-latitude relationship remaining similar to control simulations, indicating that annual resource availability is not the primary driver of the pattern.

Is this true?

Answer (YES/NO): NO